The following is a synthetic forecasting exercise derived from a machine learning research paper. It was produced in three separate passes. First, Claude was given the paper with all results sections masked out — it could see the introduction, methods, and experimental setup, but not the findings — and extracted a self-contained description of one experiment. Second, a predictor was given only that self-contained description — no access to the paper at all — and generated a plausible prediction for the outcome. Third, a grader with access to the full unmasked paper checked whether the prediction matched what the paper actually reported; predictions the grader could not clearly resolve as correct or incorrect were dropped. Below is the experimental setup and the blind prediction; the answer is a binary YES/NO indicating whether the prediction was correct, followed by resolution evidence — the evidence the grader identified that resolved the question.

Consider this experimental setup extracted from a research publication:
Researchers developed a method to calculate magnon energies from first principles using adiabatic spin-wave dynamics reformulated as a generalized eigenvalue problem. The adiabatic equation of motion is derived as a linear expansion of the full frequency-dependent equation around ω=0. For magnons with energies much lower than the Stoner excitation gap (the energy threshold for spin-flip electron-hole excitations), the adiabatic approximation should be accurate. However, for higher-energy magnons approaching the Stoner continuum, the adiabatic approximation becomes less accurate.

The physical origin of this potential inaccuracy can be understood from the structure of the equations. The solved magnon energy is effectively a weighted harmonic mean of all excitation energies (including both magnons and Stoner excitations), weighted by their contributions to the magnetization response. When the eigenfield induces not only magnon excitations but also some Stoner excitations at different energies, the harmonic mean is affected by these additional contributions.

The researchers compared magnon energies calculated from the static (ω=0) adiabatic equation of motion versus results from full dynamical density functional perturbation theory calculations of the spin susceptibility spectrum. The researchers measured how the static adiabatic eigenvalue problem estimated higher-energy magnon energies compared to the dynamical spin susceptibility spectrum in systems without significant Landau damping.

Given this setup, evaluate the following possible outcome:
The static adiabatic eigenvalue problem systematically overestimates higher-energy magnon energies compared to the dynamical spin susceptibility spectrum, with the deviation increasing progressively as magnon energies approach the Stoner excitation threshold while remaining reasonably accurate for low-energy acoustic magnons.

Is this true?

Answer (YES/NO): YES